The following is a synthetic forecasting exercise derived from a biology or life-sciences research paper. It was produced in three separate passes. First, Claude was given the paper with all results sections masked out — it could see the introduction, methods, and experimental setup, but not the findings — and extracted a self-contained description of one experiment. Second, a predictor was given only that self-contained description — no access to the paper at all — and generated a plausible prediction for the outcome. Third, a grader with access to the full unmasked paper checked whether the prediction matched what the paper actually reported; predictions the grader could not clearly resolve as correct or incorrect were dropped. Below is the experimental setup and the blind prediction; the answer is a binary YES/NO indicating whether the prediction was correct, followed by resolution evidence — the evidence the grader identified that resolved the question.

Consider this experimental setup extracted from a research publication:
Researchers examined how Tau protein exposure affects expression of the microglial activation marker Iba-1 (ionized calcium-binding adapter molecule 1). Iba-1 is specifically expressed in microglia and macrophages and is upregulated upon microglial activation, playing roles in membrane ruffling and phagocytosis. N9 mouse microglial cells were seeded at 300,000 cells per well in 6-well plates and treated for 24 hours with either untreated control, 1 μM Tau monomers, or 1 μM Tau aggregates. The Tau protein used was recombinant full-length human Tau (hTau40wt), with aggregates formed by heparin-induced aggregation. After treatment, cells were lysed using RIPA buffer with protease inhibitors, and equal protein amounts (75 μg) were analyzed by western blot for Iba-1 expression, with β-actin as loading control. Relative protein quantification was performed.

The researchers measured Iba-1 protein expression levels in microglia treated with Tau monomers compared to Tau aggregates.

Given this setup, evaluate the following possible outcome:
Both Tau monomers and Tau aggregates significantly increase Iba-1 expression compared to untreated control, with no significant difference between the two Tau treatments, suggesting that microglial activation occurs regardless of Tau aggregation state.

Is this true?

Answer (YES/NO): NO